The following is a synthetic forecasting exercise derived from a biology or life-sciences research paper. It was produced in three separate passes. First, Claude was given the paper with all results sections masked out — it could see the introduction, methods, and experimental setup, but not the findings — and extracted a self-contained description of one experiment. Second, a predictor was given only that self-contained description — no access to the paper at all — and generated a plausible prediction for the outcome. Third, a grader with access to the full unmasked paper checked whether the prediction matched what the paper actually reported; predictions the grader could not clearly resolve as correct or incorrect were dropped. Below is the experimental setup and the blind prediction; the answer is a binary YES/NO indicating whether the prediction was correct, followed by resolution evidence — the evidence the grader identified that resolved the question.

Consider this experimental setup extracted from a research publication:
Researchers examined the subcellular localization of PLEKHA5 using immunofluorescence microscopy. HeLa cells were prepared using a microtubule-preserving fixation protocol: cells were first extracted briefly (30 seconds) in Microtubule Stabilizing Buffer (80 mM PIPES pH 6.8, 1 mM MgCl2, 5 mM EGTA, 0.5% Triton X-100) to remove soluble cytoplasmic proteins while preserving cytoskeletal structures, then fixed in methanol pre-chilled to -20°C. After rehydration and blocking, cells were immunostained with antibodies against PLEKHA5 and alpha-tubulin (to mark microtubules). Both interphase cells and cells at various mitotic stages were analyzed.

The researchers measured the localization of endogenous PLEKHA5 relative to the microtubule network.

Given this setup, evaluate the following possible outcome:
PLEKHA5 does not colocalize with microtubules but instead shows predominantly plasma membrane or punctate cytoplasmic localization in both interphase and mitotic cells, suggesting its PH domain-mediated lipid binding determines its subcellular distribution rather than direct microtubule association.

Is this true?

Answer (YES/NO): NO